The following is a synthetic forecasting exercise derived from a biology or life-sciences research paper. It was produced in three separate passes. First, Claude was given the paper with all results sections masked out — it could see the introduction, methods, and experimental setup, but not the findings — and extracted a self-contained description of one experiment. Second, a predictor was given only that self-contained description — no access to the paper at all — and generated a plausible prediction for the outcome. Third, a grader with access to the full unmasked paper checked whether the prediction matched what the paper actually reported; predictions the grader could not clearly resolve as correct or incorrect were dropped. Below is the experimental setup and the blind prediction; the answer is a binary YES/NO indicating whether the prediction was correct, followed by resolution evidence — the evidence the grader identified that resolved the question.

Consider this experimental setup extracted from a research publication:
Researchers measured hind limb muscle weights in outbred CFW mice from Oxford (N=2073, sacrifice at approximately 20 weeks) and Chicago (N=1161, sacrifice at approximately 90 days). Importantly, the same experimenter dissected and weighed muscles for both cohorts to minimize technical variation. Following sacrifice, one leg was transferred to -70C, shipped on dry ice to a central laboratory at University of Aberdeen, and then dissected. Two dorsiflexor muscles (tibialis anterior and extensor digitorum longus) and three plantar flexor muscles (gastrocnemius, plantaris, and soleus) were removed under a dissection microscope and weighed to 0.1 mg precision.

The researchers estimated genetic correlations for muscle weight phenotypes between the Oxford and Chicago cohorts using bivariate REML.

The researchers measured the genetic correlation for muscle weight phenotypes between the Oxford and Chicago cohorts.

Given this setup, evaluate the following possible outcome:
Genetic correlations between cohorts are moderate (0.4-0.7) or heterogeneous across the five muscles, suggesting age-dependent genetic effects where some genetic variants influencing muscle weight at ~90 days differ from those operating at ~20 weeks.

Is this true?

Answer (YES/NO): NO